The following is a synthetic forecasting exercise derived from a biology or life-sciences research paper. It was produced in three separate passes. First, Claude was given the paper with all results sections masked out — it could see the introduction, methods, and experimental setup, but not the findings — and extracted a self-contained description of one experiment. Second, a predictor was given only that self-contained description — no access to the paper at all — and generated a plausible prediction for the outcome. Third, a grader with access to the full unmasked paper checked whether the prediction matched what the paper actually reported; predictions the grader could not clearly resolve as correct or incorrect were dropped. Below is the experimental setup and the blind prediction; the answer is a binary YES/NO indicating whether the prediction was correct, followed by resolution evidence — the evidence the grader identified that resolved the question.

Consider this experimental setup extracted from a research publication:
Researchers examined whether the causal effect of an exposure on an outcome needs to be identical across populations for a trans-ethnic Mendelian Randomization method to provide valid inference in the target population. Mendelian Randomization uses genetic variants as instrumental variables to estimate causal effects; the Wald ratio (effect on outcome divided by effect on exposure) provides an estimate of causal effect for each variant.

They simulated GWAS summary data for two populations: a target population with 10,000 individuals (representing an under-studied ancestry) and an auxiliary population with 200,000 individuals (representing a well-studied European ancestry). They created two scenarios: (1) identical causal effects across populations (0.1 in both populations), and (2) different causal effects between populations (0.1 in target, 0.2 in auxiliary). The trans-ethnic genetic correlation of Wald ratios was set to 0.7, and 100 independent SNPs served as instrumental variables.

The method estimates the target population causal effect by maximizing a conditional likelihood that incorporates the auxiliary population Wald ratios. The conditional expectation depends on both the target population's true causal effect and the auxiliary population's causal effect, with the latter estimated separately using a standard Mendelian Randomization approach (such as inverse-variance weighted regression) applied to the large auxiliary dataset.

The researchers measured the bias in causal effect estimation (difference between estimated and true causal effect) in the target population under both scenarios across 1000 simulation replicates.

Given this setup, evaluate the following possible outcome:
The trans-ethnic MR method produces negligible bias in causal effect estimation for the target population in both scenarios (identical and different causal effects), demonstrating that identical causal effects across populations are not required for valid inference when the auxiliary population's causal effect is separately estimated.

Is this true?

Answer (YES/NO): YES